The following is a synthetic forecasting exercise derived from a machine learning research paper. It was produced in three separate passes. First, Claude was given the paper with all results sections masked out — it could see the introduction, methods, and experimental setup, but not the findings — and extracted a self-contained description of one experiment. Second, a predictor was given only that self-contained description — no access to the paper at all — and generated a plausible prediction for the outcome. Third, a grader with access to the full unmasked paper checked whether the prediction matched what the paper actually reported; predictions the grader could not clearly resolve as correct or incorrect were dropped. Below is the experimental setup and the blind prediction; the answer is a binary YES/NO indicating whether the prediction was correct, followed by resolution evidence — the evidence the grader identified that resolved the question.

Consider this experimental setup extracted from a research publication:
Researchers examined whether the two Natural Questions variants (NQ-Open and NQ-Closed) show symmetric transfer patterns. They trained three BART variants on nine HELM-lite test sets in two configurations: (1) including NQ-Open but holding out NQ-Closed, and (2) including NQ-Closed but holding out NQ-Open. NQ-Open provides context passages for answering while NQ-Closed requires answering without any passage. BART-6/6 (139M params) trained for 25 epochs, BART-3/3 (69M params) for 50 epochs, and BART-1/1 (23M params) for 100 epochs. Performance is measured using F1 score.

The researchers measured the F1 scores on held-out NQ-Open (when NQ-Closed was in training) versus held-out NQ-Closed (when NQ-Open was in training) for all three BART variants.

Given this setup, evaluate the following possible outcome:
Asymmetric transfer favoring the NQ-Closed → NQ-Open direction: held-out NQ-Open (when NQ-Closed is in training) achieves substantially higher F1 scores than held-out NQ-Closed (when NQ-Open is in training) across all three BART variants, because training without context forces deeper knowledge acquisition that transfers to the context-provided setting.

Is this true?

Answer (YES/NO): NO